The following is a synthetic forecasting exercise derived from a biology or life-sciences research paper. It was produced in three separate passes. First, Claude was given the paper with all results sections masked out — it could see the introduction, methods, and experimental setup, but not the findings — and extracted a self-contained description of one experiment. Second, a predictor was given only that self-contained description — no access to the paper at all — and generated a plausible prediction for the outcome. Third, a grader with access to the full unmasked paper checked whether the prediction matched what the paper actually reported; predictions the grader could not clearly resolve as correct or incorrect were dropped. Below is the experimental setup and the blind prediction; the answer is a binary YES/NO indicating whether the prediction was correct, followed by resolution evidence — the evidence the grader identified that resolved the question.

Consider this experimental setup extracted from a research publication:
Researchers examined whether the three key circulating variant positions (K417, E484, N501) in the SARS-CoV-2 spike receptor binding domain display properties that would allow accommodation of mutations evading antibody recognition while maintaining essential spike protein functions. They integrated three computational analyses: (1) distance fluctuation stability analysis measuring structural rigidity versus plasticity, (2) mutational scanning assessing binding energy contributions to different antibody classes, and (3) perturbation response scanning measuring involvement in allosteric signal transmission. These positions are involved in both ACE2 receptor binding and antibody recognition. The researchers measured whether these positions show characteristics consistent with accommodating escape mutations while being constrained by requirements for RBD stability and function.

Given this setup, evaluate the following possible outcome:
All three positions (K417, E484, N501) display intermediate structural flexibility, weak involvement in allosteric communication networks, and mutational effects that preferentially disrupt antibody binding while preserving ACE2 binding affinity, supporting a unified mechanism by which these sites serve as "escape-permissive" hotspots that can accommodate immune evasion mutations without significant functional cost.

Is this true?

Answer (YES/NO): NO